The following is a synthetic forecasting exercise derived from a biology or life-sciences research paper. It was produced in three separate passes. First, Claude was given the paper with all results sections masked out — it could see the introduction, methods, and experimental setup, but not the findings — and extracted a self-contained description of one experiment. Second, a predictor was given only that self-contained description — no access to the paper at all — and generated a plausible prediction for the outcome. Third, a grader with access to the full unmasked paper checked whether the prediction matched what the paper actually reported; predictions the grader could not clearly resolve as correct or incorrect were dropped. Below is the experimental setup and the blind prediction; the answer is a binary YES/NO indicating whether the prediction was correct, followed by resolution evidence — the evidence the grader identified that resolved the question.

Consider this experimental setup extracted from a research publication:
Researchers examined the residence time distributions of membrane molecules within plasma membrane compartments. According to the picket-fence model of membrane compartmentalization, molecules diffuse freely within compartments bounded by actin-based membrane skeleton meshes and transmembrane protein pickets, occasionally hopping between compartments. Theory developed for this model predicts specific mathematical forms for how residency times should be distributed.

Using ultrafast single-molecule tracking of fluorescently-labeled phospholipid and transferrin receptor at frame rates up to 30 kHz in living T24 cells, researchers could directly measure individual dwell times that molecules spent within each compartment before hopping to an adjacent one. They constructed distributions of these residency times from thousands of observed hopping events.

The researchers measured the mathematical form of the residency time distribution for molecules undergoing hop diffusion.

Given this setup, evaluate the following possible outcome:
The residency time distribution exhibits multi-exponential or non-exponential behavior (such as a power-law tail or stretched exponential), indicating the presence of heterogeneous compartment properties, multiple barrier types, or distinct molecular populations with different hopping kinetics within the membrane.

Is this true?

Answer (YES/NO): NO